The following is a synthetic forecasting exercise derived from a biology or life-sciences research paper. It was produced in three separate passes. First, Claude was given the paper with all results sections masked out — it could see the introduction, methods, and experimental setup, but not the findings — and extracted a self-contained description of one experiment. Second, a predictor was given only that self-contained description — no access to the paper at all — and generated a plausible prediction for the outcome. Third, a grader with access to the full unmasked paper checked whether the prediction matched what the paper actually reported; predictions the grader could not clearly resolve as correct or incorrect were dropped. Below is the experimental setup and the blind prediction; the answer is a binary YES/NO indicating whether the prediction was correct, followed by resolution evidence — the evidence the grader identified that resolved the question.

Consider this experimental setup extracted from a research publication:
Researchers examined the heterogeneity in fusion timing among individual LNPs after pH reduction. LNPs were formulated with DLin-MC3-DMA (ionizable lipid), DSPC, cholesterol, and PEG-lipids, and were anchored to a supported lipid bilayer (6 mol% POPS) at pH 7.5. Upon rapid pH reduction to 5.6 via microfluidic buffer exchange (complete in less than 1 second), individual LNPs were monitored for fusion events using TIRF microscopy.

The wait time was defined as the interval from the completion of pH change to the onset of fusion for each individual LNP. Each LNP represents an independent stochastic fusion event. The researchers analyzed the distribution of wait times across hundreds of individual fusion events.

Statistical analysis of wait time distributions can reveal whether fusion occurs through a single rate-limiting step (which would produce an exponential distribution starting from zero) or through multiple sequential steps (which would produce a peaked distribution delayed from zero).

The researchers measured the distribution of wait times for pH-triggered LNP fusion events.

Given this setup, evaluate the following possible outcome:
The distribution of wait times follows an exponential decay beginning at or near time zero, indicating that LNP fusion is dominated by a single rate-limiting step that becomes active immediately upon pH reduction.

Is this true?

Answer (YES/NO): NO